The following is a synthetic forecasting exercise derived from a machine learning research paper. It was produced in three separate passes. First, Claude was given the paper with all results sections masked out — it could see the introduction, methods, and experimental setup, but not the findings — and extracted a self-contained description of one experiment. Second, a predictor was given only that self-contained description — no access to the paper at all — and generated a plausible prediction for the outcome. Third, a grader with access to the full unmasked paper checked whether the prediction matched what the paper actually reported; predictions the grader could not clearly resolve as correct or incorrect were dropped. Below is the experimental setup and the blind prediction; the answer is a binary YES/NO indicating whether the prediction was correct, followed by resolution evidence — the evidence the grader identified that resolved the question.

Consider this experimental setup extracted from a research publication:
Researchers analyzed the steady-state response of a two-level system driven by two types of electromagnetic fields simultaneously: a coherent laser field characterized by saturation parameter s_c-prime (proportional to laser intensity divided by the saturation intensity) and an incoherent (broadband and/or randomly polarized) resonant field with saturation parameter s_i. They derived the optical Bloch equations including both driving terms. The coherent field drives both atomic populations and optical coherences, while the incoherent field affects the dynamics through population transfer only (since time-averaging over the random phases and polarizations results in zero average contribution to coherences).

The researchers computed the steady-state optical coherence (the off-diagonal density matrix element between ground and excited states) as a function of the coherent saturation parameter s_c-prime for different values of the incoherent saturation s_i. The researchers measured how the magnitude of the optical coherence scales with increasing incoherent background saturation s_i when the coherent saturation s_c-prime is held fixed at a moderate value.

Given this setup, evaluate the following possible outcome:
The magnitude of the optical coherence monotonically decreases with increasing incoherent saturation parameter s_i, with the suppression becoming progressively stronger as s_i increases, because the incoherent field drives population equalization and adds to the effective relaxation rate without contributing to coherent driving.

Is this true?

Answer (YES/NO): YES